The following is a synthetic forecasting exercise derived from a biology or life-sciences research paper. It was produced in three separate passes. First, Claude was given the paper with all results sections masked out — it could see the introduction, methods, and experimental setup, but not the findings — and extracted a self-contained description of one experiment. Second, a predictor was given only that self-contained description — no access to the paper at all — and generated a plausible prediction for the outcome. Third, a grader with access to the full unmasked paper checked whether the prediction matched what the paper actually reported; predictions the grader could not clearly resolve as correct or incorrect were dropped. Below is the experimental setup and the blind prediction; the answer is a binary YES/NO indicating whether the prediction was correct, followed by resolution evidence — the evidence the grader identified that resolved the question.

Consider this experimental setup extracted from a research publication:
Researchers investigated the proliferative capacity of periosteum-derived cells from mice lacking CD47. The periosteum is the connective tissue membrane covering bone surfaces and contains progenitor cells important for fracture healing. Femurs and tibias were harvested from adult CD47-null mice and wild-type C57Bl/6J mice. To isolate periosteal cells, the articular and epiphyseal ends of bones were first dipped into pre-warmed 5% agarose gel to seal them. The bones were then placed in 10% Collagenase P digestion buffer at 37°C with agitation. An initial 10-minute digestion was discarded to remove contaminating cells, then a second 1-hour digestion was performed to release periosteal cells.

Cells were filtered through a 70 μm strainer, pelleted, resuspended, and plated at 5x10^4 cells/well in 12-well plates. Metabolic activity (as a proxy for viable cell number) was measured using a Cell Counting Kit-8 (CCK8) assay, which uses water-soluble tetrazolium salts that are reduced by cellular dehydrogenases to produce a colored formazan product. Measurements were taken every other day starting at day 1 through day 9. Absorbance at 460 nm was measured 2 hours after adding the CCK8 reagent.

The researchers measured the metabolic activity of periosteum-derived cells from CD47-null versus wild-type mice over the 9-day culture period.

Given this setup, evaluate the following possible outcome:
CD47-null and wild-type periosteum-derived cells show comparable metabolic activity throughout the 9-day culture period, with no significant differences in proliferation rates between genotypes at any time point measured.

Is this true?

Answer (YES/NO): NO